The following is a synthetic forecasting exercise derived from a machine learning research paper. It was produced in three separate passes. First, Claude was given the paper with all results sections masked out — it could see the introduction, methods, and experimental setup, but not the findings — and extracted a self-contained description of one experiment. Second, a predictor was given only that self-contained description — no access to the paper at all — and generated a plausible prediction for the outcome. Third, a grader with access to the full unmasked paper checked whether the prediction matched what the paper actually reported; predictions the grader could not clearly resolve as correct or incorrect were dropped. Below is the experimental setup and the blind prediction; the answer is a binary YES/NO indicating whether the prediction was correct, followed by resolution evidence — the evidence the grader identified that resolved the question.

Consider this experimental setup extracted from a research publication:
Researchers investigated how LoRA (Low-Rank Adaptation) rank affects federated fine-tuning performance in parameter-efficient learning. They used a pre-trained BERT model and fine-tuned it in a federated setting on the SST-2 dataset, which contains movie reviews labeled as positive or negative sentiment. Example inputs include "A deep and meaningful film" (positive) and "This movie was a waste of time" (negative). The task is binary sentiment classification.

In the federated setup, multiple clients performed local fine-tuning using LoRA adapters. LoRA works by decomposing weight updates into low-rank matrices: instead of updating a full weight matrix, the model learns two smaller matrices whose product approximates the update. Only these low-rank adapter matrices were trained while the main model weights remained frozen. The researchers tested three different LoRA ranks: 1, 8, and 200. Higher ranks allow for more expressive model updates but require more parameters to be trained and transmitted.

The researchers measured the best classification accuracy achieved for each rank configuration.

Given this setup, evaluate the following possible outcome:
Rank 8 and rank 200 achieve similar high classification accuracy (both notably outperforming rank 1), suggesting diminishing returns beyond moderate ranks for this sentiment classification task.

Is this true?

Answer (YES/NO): YES